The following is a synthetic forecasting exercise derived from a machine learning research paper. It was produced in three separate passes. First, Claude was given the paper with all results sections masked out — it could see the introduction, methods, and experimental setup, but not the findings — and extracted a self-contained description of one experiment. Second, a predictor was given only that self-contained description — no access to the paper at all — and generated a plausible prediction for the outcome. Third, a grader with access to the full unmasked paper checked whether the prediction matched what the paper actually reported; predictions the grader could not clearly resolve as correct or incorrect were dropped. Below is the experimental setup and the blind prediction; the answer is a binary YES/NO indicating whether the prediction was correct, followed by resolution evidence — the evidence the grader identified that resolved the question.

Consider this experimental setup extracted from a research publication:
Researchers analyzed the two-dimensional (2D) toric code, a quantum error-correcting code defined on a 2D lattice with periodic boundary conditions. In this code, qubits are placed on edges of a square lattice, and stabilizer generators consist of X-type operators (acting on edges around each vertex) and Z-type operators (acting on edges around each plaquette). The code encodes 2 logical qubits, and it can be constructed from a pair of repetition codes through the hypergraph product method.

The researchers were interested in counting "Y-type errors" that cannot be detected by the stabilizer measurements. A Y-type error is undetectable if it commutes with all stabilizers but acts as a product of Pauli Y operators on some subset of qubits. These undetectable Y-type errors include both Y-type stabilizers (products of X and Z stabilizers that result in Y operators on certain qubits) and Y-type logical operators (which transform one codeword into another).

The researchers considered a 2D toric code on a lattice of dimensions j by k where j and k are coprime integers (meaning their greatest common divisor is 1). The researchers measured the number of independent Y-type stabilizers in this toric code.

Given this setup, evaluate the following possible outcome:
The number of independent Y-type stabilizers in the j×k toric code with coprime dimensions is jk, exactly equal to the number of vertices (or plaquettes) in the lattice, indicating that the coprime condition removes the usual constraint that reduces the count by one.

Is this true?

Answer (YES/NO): NO